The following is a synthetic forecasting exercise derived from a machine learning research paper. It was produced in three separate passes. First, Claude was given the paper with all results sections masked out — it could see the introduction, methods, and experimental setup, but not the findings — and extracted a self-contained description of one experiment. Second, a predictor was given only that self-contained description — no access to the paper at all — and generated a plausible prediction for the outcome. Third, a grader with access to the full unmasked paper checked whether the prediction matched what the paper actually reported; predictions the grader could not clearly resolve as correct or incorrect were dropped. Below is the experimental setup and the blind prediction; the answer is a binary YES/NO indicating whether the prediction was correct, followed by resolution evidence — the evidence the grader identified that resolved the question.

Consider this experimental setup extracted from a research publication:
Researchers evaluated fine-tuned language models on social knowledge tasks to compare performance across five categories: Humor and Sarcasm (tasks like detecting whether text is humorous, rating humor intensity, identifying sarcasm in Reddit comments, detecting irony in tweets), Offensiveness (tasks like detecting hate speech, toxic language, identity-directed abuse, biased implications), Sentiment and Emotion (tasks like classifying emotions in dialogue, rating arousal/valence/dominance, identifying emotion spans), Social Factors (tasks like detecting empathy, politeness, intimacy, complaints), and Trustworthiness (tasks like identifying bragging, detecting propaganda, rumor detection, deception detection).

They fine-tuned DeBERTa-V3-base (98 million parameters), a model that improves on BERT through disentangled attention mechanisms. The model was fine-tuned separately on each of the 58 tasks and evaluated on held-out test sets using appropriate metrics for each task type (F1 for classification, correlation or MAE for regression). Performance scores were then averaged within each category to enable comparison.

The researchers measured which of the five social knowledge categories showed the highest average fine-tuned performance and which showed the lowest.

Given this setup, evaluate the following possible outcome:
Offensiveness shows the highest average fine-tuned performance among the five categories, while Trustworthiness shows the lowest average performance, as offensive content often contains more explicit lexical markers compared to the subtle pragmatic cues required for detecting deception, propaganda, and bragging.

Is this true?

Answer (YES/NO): NO